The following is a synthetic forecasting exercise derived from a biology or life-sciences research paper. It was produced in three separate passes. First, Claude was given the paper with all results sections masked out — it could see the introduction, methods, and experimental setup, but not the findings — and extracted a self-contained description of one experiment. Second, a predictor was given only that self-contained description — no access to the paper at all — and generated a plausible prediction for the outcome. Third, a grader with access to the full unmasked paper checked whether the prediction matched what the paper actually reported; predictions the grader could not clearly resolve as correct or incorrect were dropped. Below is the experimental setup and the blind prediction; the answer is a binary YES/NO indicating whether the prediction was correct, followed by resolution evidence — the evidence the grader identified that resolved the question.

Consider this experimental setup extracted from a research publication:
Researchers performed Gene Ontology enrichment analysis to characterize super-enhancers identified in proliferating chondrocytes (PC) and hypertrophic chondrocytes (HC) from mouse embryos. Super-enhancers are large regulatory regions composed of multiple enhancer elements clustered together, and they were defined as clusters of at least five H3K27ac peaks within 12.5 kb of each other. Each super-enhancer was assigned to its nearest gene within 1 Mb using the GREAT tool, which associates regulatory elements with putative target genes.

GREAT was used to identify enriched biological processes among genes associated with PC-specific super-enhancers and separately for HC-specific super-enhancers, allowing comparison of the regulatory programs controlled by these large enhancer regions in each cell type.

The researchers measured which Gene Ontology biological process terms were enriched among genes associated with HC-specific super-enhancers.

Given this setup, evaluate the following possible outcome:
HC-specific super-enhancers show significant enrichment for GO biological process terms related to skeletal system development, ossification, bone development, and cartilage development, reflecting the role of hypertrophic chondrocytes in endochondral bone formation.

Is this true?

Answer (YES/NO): NO